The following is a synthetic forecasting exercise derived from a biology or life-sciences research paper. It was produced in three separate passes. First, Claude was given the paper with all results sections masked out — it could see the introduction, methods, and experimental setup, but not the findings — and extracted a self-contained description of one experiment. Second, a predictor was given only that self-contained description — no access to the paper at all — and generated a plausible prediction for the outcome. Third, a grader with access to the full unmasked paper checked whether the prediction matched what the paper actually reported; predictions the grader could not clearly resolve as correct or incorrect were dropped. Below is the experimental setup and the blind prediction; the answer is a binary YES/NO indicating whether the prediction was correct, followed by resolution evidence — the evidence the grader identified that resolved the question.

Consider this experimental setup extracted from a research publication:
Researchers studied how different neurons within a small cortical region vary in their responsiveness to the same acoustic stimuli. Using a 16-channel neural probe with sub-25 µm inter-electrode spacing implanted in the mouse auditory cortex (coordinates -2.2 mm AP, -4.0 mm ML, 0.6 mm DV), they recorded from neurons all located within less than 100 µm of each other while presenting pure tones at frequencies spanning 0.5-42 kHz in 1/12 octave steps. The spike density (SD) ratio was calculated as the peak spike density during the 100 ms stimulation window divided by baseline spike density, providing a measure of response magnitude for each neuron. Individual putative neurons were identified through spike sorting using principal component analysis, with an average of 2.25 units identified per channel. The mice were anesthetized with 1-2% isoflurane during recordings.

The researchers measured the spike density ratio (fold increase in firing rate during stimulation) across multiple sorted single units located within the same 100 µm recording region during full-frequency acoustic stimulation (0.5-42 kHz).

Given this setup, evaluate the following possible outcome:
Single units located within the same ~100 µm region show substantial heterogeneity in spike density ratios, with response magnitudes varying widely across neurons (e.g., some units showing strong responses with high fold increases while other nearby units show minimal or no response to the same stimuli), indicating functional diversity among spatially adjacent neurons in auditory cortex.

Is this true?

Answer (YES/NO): YES